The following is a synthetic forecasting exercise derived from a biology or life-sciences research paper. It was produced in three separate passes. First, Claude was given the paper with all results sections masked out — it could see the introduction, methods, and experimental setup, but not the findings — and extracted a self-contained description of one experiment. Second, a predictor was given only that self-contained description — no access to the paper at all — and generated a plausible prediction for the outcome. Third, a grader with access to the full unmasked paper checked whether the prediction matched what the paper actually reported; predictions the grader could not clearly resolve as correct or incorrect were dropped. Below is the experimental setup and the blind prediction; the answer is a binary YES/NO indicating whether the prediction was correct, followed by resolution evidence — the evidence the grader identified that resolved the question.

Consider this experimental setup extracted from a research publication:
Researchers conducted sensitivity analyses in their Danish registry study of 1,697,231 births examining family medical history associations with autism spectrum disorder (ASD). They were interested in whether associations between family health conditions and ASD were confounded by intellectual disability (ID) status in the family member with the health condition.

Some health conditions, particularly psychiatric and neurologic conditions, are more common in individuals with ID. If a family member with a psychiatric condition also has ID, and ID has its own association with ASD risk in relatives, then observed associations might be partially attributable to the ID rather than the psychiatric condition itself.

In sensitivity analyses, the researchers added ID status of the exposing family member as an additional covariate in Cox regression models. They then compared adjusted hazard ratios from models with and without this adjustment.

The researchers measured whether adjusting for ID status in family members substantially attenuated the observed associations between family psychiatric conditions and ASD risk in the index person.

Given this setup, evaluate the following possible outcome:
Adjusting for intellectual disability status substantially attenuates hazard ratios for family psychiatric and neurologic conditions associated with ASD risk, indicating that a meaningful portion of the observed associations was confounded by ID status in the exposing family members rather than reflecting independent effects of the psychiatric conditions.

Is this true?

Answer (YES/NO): NO